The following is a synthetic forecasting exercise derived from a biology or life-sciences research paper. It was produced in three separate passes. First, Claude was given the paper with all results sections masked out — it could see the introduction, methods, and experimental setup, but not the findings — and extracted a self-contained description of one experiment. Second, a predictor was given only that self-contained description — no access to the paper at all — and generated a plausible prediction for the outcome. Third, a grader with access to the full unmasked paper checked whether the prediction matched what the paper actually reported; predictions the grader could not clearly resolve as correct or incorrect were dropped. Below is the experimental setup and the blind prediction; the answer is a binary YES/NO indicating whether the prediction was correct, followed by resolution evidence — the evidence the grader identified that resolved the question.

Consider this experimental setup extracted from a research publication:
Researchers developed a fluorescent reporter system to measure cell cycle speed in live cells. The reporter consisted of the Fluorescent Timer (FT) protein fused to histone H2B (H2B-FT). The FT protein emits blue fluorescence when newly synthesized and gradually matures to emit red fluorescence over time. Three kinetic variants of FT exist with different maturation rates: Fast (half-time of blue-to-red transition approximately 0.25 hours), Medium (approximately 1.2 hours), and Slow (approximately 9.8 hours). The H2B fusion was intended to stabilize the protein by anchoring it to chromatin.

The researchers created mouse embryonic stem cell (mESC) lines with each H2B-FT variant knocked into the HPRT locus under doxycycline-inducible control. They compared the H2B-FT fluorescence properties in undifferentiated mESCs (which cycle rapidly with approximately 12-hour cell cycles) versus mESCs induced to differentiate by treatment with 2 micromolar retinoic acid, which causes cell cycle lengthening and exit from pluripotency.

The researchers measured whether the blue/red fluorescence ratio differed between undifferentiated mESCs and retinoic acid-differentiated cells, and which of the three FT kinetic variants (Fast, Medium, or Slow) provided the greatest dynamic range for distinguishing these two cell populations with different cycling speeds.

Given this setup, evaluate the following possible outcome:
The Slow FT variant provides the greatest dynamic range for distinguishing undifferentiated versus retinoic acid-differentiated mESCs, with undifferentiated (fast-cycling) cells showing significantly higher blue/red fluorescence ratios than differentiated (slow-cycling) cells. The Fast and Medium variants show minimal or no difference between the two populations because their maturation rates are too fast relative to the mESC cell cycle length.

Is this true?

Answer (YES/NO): NO